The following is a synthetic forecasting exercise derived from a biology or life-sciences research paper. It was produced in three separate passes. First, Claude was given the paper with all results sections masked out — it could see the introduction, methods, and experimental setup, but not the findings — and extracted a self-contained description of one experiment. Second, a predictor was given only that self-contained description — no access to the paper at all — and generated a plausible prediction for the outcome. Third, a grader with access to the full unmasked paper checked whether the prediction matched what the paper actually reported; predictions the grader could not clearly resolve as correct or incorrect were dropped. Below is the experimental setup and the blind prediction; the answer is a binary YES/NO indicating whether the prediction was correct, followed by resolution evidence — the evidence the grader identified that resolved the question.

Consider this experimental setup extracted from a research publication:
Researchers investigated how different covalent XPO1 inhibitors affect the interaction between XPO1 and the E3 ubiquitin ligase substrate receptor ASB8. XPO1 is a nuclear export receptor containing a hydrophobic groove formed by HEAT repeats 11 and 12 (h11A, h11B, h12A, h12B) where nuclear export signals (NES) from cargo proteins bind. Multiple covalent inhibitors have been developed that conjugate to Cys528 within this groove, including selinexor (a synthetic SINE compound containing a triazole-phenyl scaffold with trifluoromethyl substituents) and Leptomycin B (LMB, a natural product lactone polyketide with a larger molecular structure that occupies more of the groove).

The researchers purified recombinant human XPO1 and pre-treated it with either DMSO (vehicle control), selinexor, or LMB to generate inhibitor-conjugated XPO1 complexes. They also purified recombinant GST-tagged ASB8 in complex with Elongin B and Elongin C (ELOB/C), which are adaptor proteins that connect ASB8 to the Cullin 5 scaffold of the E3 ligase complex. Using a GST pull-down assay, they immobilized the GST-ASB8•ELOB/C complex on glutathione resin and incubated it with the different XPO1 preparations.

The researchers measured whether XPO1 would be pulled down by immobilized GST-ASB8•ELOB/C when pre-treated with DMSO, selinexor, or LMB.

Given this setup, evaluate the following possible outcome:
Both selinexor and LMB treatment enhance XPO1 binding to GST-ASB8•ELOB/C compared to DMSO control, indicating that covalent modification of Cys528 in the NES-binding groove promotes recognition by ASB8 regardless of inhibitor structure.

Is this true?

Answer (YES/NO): NO